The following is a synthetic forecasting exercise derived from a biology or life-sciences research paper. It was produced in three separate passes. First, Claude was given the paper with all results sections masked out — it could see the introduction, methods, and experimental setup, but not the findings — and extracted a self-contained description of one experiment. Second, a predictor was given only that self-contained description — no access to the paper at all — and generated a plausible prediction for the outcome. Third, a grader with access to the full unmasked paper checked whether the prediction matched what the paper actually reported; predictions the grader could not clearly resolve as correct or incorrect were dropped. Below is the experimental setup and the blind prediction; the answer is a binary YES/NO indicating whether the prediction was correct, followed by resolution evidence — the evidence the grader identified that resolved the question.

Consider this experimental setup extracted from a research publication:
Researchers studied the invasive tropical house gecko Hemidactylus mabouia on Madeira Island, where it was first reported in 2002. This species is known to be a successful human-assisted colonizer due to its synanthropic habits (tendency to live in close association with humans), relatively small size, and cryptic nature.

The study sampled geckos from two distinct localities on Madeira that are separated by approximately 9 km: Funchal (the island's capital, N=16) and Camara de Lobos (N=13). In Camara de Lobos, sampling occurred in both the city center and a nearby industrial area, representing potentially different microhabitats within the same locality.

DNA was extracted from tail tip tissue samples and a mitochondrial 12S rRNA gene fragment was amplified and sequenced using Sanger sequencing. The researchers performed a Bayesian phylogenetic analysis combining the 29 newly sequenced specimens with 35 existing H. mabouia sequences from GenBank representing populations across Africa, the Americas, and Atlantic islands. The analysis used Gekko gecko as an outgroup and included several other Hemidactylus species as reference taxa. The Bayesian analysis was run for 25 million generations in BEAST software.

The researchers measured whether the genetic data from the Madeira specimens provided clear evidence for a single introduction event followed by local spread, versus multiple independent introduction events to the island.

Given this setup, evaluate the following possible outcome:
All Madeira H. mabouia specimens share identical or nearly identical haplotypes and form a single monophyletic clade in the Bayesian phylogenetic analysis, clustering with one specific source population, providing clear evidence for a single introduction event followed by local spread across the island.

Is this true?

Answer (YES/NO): NO